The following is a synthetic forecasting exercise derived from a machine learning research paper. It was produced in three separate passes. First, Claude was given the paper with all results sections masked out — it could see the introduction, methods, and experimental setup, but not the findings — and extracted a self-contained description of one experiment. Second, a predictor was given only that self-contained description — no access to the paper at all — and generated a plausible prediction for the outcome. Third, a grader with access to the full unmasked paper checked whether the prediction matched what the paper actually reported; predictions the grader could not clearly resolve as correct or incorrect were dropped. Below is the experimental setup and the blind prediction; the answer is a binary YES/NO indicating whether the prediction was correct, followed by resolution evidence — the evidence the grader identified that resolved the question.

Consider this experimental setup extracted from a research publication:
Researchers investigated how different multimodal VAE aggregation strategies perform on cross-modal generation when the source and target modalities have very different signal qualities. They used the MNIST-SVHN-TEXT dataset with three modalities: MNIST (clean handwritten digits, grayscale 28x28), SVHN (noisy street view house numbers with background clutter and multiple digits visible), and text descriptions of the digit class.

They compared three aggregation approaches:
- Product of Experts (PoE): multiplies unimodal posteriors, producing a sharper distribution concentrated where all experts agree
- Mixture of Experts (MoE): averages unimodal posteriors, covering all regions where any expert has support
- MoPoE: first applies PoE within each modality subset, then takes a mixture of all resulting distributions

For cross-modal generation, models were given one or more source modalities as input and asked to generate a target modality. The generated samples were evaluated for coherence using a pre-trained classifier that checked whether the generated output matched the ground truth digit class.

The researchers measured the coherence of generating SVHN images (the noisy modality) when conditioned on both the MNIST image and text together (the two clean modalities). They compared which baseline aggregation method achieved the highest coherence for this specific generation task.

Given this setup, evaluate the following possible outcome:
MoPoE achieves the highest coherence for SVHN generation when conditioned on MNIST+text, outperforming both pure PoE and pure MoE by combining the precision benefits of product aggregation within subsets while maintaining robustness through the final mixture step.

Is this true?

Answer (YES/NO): NO